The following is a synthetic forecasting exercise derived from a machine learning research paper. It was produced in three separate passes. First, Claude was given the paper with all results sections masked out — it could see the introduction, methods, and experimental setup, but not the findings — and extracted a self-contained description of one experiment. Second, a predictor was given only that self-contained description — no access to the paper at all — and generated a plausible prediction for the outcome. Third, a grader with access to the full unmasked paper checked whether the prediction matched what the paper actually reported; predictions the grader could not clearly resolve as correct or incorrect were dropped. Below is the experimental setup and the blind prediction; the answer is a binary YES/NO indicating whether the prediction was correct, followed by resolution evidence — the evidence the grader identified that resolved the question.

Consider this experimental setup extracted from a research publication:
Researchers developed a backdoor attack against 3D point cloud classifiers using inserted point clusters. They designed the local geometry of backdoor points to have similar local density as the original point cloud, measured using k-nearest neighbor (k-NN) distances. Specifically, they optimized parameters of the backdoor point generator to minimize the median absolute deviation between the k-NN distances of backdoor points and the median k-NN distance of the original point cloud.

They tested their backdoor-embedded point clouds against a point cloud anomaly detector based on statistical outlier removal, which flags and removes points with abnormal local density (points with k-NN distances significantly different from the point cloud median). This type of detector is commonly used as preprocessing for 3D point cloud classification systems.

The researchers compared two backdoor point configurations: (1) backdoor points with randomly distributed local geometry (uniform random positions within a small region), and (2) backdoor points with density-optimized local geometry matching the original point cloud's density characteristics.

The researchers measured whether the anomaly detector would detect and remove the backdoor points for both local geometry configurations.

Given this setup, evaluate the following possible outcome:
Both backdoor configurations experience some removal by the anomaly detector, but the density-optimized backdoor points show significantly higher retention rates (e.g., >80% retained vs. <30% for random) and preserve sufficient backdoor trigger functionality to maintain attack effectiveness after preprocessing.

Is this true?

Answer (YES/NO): NO